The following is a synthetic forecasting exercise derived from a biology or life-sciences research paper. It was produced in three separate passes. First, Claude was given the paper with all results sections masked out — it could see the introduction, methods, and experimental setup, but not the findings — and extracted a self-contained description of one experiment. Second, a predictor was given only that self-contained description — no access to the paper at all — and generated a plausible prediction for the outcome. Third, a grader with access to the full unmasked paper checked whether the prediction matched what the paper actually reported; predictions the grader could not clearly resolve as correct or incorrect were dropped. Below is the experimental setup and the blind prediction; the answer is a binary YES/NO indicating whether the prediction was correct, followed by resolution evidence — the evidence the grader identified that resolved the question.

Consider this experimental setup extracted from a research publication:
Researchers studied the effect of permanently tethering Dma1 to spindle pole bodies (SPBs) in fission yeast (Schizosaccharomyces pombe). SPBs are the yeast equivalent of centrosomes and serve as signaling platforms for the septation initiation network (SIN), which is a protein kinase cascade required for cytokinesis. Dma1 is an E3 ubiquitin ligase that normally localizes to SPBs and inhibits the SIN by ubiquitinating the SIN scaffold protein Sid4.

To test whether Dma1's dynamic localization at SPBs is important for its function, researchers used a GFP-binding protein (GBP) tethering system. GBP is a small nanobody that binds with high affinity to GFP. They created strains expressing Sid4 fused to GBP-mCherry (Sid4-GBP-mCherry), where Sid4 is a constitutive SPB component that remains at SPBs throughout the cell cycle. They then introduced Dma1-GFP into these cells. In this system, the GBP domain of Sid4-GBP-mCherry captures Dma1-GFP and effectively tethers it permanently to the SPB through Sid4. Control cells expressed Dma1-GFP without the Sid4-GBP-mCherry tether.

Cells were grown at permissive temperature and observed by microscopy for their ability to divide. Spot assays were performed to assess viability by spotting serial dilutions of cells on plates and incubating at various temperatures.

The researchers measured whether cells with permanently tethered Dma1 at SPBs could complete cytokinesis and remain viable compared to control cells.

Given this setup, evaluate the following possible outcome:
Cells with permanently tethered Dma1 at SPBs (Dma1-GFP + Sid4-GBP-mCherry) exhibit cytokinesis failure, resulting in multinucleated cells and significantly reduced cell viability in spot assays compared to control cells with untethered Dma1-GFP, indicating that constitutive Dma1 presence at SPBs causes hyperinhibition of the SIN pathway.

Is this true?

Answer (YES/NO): NO